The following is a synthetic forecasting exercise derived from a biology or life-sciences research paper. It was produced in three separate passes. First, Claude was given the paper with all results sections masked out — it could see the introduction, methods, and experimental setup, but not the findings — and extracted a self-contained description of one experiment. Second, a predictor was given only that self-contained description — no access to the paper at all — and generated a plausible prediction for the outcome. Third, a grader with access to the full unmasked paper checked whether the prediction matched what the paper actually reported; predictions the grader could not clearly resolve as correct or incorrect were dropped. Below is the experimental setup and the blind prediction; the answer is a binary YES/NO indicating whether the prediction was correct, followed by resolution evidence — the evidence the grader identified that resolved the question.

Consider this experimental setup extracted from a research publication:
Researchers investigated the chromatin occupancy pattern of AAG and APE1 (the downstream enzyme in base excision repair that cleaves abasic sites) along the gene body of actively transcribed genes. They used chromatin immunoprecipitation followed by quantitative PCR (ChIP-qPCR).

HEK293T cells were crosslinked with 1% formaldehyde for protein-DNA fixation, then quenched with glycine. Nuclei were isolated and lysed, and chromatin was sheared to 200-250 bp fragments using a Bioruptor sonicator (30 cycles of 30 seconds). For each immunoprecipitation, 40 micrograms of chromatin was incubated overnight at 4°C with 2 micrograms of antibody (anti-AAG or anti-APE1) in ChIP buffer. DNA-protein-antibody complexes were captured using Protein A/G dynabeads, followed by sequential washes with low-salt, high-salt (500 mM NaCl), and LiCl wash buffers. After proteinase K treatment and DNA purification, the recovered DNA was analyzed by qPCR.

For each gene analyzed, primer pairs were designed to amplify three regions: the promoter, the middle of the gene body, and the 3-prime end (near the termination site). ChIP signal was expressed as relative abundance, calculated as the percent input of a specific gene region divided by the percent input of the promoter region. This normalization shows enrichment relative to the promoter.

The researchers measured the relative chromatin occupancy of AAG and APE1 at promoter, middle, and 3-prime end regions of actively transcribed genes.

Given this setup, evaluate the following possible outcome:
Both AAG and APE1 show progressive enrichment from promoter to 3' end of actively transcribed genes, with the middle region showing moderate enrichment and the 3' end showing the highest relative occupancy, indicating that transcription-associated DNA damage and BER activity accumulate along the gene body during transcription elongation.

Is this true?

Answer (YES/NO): YES